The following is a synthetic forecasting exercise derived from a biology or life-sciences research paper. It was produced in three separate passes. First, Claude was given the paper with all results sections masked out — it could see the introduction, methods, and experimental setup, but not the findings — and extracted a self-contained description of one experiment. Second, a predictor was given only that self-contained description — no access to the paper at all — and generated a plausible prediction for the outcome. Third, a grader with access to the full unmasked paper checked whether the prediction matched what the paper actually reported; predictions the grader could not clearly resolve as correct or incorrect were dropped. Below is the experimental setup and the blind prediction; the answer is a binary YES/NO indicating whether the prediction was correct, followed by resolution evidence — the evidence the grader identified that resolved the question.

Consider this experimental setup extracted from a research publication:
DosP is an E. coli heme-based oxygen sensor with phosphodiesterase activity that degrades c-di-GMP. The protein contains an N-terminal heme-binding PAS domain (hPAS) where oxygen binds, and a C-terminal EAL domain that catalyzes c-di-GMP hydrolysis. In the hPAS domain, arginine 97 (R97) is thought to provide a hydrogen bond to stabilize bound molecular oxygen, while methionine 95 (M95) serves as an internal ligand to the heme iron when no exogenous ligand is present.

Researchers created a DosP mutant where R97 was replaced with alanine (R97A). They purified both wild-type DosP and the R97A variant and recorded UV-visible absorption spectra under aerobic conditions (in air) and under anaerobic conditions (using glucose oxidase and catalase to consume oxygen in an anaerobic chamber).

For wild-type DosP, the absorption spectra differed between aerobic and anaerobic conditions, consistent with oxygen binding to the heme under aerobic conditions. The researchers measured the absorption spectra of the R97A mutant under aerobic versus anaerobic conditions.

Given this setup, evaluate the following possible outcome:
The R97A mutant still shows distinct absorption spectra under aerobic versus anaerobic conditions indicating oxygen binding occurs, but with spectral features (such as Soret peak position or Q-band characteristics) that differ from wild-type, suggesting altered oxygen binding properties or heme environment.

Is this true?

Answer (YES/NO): NO